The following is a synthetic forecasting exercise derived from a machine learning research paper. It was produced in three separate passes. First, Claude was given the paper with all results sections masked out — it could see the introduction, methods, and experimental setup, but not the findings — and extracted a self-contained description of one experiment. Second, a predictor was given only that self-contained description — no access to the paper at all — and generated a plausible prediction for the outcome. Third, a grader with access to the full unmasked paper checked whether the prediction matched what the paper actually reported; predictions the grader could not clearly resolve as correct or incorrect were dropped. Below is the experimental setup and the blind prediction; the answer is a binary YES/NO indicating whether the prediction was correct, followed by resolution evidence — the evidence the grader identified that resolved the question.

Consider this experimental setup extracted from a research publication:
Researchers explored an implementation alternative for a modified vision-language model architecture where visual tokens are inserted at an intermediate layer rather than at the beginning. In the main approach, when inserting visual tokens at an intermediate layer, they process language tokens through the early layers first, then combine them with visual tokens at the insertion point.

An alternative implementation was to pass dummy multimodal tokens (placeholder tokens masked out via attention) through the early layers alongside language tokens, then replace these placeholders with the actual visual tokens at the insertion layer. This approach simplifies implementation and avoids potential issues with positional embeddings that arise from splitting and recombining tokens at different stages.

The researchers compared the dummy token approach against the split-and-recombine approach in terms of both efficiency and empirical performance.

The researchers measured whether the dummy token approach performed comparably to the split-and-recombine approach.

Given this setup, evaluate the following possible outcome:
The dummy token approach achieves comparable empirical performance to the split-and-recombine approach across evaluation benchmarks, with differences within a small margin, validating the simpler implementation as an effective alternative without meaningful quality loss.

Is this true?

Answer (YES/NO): NO